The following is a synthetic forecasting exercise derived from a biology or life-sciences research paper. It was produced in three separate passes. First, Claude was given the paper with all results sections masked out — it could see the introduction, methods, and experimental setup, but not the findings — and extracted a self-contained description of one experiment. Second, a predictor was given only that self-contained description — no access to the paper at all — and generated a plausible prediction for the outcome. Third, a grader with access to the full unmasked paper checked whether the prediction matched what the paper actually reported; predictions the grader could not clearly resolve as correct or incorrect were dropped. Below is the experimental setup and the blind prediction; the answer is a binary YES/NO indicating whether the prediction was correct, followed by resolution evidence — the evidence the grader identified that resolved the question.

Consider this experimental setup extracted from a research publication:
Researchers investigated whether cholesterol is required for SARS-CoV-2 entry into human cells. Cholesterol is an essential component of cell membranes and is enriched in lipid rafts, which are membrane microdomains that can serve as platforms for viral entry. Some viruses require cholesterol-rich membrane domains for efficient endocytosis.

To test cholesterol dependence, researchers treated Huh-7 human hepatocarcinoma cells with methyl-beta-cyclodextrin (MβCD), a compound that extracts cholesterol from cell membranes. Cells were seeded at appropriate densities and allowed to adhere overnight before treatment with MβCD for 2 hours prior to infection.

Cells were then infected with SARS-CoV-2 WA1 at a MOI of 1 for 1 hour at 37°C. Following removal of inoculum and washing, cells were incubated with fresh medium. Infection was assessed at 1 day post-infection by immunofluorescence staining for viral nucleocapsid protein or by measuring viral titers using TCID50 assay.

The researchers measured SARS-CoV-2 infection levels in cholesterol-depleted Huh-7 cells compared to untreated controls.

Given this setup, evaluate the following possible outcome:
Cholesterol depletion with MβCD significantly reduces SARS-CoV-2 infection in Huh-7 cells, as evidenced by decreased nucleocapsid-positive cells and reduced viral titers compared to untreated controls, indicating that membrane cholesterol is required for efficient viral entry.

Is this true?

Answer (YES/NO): YES